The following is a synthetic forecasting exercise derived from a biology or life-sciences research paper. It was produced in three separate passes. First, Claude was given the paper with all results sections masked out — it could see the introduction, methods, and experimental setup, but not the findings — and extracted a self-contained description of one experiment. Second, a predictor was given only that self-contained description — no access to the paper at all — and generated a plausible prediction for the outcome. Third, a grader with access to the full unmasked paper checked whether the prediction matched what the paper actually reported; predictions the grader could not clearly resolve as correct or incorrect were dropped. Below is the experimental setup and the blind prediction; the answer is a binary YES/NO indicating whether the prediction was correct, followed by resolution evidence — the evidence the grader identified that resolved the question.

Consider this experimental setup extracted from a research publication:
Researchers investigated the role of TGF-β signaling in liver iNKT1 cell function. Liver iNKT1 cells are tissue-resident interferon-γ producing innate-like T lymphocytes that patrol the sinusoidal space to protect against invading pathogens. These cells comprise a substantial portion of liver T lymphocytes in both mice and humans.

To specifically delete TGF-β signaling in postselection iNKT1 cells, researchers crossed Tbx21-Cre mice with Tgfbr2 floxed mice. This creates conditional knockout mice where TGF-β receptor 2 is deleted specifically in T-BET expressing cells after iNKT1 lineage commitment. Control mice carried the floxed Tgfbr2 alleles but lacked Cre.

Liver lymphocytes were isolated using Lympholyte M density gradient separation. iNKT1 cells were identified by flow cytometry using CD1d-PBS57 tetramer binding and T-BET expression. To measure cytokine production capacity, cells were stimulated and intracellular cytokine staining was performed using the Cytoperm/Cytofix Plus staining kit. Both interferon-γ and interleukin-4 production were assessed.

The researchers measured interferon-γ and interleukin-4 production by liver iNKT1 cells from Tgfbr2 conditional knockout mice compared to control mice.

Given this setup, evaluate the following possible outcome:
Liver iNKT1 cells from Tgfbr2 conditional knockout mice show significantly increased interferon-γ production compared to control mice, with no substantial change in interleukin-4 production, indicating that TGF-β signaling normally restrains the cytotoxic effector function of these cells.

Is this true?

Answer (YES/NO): NO